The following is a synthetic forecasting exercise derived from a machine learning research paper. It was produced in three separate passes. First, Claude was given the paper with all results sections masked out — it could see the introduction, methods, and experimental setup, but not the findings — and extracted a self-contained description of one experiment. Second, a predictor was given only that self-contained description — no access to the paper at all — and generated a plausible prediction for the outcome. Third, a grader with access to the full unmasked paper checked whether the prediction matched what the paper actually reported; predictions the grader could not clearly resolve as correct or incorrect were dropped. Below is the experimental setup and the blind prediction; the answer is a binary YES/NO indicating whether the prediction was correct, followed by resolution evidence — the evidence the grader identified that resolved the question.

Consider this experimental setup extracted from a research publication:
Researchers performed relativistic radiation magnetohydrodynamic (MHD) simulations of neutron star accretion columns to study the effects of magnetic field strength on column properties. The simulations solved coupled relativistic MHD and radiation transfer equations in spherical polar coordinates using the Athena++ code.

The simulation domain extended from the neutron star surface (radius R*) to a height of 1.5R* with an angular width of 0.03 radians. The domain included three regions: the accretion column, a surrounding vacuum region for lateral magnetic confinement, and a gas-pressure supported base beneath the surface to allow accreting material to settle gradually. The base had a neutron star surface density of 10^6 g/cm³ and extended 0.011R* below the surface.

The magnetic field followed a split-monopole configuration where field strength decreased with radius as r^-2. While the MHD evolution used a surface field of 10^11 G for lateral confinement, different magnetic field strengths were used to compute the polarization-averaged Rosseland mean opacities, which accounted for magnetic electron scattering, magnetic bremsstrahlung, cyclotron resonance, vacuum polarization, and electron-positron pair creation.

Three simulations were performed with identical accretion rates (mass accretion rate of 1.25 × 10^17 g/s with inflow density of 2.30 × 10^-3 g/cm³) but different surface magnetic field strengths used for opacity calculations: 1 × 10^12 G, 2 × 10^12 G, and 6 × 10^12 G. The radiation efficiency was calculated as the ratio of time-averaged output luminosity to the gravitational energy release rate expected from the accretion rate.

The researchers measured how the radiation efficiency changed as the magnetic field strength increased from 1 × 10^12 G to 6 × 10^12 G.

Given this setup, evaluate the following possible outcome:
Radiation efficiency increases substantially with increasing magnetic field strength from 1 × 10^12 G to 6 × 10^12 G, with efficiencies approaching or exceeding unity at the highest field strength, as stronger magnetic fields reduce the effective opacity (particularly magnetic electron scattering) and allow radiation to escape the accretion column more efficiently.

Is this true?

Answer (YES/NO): NO